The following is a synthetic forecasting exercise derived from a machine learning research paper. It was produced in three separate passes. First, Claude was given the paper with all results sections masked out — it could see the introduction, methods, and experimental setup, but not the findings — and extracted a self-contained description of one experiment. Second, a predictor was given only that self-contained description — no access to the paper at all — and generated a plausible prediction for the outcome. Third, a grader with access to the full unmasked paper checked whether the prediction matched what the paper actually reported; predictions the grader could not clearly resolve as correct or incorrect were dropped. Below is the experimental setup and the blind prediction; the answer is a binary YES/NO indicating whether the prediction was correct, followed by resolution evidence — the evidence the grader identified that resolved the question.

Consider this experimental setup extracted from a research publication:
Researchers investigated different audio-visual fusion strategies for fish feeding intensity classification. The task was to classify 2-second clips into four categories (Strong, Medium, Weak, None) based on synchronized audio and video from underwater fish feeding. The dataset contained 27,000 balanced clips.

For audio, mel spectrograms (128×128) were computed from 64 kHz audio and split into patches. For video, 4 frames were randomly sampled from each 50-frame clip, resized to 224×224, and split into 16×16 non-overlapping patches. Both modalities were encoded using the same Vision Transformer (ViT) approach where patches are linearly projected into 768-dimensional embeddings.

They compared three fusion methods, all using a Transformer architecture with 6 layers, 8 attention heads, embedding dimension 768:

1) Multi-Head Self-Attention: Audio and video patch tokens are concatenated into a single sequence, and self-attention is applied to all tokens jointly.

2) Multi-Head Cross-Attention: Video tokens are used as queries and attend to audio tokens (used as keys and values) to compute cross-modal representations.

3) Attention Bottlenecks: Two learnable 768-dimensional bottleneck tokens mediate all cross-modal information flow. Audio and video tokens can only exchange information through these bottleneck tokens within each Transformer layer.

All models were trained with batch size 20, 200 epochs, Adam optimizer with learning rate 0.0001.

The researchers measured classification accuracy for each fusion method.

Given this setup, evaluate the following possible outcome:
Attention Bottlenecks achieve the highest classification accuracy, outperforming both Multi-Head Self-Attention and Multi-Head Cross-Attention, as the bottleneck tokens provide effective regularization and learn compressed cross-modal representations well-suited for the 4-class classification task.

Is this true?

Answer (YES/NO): NO